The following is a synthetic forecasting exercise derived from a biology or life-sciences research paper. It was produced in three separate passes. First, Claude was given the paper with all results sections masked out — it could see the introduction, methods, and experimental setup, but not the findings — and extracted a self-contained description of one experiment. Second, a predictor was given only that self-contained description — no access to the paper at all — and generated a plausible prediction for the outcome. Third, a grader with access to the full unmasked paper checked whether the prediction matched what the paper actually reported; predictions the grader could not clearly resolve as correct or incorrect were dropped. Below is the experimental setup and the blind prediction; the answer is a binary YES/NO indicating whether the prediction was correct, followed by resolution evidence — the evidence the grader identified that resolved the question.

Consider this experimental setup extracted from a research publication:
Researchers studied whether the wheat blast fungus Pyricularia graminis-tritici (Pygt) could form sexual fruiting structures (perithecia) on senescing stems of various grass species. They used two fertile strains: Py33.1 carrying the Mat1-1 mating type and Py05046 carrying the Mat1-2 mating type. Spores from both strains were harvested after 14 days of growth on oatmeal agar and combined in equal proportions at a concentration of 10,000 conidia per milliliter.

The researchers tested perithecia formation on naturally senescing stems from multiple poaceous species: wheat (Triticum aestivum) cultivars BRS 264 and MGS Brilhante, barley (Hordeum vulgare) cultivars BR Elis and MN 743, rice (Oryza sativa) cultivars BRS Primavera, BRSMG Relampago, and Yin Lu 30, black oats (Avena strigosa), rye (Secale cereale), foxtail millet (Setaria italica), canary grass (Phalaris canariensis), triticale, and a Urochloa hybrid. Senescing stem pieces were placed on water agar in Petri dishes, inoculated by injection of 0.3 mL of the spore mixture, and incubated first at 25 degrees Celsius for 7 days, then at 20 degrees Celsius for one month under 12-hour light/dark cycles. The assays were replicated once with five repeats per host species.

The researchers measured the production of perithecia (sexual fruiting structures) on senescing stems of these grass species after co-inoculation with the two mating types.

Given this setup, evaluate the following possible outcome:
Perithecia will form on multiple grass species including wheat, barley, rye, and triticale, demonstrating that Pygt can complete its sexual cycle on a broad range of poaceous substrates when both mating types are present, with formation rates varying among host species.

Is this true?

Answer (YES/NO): NO